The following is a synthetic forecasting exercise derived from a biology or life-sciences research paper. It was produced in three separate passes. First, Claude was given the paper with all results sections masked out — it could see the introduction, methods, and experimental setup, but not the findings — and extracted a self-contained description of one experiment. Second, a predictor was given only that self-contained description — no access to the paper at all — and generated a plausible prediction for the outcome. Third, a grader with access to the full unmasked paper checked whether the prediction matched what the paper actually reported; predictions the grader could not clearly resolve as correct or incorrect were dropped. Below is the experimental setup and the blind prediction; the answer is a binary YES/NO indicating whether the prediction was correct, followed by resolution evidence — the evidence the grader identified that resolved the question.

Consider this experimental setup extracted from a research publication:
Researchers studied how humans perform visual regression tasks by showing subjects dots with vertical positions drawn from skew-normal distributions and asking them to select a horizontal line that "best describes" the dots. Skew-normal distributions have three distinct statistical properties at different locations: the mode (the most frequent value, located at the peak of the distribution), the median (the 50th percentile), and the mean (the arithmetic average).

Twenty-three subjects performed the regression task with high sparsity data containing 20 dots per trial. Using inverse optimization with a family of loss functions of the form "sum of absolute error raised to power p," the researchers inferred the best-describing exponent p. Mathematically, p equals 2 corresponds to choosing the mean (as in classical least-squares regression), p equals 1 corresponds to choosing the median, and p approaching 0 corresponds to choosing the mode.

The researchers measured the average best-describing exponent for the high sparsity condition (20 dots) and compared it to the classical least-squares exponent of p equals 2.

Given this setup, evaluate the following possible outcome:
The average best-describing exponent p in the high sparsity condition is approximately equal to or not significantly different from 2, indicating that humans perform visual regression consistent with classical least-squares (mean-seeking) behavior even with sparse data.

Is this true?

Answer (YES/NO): NO